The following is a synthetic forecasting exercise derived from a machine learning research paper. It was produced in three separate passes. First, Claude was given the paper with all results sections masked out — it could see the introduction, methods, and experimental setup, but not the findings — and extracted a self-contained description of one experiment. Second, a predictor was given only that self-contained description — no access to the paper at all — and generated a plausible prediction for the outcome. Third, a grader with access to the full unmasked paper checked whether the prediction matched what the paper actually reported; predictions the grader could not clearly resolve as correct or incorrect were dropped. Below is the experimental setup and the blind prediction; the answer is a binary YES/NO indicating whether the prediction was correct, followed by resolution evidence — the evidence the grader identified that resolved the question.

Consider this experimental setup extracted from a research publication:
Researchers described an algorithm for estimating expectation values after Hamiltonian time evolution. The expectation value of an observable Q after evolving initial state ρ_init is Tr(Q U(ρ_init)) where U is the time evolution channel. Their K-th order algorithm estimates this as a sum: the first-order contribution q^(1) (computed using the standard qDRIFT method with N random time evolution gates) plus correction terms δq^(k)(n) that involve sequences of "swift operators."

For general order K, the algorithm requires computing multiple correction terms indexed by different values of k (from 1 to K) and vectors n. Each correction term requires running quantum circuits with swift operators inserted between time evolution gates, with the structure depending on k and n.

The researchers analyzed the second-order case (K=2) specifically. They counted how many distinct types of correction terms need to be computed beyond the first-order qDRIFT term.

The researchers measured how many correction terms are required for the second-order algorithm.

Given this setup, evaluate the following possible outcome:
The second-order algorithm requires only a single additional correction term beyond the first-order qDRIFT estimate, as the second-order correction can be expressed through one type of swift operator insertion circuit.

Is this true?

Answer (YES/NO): YES